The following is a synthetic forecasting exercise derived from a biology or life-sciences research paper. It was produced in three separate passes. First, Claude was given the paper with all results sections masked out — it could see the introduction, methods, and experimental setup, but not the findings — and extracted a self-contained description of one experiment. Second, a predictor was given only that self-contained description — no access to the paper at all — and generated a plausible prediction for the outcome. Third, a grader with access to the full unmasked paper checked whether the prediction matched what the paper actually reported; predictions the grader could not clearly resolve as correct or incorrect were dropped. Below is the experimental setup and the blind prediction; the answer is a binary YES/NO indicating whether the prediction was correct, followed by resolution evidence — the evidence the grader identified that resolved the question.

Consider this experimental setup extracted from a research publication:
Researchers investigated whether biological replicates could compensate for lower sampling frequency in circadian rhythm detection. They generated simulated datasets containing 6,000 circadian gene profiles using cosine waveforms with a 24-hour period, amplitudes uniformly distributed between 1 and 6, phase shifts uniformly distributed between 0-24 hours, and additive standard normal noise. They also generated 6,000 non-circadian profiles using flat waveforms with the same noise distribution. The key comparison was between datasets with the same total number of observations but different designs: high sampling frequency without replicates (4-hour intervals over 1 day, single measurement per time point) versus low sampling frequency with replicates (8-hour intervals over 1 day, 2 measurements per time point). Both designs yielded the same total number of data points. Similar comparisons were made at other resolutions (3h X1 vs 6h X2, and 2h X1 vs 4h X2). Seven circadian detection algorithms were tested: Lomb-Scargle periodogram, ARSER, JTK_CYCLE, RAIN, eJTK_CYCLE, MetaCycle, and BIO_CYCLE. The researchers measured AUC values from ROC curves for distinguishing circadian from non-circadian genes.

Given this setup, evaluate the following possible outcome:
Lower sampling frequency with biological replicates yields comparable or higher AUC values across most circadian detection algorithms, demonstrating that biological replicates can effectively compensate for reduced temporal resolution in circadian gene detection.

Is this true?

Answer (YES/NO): YES